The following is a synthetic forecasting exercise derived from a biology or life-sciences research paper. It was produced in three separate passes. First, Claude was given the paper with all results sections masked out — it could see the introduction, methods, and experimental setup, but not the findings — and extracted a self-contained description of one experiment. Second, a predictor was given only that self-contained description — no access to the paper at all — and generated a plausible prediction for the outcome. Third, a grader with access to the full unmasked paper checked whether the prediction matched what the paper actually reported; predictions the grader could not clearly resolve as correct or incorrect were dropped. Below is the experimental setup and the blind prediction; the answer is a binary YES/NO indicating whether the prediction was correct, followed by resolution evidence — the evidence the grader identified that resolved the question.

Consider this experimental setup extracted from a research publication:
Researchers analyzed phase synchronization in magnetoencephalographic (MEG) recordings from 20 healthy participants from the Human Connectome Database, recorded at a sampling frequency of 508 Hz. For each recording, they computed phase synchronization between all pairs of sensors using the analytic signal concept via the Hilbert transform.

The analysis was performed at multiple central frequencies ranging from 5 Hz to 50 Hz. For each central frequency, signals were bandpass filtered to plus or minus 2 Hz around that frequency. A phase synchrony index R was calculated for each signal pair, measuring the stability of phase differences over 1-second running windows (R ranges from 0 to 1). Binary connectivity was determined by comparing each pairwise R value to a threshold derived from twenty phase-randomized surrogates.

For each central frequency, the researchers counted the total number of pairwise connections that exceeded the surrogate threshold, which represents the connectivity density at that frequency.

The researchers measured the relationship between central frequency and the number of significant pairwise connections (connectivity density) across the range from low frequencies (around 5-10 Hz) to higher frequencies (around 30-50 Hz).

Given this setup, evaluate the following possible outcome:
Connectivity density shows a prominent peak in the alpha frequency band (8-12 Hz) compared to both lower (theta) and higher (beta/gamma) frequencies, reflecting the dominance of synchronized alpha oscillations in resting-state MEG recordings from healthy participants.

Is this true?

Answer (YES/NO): NO